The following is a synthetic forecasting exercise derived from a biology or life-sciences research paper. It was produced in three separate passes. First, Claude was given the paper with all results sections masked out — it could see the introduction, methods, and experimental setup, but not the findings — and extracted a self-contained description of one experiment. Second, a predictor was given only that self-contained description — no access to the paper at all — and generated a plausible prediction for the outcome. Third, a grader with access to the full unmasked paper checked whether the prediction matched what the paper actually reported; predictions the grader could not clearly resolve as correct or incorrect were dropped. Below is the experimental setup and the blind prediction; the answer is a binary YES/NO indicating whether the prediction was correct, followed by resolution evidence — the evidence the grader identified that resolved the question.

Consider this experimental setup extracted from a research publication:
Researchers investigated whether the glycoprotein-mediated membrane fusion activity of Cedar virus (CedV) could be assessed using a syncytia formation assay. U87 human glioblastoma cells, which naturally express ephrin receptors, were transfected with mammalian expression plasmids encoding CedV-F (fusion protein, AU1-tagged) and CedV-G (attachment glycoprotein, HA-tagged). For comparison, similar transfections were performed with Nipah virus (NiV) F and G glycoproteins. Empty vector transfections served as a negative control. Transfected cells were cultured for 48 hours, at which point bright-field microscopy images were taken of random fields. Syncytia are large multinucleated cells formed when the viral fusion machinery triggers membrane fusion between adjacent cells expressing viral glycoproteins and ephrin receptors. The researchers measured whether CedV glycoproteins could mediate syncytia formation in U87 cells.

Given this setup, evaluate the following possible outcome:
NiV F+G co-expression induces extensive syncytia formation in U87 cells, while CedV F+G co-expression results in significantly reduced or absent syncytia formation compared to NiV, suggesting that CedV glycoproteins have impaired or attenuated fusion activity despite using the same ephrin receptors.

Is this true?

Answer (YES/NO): YES